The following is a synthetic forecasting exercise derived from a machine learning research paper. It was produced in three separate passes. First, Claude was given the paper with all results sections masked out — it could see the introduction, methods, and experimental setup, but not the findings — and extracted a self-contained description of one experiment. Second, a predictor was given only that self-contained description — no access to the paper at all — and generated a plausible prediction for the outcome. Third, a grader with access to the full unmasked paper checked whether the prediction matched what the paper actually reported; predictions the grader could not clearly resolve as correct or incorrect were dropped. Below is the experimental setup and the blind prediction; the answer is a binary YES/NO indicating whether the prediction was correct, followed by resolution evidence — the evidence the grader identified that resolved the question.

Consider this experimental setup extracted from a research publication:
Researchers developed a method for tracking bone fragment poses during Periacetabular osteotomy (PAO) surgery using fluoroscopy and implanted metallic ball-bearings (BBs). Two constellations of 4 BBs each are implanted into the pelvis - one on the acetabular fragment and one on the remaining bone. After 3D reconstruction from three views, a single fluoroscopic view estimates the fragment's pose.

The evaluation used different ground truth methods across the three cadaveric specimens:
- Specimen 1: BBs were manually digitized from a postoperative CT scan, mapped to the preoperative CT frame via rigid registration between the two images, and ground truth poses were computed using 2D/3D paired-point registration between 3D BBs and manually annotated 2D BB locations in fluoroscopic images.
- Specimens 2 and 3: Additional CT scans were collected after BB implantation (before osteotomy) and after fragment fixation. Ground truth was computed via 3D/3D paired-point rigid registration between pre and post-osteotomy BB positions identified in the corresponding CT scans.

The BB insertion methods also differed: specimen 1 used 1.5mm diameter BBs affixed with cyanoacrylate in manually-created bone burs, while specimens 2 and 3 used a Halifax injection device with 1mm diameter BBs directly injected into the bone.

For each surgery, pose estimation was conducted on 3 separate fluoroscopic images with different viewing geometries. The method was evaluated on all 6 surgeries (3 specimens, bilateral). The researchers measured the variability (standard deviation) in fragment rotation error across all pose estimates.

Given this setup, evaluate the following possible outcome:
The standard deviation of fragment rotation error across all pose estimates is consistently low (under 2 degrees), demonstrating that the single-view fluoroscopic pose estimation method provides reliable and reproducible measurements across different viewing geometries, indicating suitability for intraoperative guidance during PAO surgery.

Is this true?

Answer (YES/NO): YES